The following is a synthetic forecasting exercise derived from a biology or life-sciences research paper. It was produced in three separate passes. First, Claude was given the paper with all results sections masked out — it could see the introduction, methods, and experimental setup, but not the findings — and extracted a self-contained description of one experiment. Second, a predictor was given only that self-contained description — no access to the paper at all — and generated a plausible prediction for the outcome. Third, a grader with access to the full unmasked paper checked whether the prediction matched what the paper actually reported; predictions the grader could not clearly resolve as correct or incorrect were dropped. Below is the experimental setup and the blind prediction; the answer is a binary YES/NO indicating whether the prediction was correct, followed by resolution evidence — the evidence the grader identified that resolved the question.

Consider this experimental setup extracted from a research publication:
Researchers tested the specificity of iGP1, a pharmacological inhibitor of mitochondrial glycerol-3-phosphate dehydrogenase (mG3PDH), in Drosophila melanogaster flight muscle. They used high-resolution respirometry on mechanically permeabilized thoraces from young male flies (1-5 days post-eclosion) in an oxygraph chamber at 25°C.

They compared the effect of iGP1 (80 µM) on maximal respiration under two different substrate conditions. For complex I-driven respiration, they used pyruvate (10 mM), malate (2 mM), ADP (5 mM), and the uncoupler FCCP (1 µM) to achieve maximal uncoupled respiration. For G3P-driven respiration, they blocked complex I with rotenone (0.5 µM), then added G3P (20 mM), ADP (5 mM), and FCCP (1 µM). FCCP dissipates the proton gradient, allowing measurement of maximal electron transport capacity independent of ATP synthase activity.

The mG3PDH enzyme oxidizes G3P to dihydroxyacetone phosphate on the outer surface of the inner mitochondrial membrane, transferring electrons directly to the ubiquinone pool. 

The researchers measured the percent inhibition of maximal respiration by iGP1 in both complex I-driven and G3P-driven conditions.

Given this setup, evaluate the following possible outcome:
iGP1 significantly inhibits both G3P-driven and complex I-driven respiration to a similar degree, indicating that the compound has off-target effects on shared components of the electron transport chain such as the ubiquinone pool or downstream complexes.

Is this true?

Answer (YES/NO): NO